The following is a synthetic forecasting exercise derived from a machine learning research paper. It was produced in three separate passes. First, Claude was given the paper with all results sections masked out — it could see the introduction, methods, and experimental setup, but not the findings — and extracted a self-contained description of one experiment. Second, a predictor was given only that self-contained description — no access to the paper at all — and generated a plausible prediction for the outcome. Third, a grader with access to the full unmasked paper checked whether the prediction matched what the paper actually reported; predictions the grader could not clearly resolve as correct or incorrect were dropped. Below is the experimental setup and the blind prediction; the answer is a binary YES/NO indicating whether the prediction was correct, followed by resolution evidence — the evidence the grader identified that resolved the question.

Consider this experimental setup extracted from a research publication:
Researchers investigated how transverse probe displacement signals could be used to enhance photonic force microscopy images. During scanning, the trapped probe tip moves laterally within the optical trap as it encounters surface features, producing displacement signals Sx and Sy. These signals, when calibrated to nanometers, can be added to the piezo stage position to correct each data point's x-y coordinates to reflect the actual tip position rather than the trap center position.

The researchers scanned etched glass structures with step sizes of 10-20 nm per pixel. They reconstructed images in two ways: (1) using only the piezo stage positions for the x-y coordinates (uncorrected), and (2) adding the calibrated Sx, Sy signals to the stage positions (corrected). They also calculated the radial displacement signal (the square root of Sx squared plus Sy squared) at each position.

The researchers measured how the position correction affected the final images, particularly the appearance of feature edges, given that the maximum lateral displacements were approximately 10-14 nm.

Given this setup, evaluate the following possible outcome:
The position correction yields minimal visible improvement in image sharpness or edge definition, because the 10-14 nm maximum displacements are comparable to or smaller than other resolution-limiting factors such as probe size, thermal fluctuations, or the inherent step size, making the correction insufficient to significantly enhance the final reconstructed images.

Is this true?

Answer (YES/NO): YES